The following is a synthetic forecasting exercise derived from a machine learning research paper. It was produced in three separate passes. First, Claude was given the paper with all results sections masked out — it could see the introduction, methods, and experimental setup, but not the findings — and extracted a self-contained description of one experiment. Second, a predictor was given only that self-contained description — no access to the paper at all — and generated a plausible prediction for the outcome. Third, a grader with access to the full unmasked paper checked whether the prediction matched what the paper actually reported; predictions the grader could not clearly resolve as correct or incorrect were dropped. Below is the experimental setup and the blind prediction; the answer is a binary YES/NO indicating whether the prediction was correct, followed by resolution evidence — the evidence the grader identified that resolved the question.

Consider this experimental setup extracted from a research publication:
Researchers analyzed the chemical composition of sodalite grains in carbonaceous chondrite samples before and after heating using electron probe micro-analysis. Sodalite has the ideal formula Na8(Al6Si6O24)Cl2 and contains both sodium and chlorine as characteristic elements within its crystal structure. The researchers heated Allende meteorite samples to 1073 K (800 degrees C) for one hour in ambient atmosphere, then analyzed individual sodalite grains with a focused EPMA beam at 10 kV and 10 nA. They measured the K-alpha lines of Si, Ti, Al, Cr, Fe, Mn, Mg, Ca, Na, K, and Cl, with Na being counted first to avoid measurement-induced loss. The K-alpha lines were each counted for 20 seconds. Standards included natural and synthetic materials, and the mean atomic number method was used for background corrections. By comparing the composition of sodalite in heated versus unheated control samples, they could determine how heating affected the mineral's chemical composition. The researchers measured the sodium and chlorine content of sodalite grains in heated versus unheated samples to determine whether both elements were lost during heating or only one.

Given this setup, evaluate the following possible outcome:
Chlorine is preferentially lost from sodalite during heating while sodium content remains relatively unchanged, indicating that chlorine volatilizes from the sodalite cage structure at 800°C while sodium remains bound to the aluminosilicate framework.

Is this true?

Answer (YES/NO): NO